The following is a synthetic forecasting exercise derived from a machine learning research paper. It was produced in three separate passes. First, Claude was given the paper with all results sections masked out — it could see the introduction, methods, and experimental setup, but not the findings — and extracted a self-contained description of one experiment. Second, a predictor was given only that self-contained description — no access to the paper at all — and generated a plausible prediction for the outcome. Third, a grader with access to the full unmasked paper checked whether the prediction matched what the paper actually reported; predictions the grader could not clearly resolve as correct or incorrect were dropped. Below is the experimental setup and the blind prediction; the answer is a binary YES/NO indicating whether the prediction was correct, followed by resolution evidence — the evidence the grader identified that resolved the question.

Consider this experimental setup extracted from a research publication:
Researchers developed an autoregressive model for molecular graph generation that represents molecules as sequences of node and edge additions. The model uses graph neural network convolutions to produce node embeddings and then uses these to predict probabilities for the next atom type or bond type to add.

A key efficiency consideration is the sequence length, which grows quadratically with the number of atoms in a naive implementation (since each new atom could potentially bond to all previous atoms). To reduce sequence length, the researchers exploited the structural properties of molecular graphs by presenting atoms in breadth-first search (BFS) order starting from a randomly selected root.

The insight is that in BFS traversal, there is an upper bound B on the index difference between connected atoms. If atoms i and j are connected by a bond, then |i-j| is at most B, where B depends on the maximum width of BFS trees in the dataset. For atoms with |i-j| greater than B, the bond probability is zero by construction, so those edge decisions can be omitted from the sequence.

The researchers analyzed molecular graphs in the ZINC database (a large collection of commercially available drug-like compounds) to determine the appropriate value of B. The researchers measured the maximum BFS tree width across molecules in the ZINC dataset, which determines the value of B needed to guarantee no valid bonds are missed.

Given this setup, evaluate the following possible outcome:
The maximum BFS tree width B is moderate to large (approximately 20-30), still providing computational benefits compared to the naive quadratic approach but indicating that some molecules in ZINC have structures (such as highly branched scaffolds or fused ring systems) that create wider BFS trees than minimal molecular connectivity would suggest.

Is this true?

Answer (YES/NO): NO